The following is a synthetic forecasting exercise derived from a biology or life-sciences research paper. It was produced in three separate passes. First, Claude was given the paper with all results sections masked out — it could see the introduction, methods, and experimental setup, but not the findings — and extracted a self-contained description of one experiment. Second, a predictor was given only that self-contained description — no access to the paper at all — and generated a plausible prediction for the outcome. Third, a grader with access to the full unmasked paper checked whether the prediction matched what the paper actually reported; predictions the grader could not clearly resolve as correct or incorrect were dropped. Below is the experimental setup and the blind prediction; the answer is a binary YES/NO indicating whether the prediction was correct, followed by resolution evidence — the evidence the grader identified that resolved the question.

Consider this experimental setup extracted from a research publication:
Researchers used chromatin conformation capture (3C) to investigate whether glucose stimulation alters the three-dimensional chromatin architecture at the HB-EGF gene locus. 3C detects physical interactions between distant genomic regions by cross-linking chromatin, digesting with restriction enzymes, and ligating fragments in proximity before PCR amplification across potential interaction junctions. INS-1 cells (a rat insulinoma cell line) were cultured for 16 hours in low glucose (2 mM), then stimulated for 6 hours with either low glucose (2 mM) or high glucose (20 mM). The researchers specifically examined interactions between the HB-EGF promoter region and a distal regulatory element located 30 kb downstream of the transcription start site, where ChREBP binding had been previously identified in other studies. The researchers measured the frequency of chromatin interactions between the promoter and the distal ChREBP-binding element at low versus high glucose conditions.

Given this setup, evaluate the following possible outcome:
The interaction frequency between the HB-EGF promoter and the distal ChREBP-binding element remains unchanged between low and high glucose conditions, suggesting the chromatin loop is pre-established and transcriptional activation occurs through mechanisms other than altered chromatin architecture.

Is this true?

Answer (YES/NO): NO